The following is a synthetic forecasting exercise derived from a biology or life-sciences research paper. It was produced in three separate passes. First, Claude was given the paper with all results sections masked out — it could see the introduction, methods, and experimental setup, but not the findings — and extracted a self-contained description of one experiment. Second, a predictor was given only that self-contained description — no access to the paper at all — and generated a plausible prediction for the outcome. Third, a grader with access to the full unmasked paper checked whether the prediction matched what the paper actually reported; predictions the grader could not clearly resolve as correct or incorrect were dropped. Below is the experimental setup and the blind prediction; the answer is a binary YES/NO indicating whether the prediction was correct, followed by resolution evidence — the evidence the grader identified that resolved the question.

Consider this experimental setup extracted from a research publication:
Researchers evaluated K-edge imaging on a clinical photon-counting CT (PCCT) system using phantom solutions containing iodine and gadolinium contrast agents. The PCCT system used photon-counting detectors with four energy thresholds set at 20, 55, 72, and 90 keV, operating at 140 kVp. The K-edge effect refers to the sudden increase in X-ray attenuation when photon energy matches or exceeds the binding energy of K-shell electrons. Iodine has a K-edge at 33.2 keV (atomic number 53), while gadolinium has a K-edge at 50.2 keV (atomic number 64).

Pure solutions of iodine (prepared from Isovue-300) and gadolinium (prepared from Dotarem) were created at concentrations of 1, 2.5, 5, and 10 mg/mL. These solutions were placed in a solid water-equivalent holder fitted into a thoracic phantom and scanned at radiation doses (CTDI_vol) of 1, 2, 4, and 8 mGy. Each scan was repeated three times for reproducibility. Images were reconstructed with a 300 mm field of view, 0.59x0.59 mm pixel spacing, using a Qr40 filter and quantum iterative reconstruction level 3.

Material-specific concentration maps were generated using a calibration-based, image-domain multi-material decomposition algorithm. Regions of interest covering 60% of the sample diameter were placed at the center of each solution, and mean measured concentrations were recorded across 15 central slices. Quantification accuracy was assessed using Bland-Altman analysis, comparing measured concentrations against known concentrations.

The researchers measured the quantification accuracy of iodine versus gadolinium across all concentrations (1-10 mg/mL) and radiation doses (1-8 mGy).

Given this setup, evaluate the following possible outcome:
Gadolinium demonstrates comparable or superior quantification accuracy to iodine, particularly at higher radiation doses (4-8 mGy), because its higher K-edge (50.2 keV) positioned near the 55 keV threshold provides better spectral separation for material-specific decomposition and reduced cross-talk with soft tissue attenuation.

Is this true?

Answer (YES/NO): YES